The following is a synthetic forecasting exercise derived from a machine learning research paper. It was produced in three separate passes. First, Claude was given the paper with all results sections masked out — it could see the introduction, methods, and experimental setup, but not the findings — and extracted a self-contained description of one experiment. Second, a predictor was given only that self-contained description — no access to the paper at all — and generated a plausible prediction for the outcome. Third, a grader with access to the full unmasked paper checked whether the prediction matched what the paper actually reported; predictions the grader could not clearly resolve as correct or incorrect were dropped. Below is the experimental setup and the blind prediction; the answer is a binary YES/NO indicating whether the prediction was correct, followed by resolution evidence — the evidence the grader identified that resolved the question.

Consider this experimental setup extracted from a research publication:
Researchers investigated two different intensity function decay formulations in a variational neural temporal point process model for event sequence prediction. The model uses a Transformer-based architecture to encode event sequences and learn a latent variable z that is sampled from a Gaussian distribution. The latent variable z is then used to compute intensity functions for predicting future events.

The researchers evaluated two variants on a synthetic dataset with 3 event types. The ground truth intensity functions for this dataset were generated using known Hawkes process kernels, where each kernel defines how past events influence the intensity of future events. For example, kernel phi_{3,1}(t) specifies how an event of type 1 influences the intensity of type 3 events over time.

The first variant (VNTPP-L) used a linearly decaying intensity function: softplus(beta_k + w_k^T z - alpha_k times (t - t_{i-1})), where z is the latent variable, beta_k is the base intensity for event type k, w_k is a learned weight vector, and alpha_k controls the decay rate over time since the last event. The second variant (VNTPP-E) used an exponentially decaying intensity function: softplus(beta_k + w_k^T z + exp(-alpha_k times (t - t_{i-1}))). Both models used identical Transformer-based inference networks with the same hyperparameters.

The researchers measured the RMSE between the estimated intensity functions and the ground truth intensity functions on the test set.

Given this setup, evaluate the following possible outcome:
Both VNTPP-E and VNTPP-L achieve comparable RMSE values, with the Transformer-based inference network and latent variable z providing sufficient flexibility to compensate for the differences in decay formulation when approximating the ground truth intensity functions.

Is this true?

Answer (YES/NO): NO